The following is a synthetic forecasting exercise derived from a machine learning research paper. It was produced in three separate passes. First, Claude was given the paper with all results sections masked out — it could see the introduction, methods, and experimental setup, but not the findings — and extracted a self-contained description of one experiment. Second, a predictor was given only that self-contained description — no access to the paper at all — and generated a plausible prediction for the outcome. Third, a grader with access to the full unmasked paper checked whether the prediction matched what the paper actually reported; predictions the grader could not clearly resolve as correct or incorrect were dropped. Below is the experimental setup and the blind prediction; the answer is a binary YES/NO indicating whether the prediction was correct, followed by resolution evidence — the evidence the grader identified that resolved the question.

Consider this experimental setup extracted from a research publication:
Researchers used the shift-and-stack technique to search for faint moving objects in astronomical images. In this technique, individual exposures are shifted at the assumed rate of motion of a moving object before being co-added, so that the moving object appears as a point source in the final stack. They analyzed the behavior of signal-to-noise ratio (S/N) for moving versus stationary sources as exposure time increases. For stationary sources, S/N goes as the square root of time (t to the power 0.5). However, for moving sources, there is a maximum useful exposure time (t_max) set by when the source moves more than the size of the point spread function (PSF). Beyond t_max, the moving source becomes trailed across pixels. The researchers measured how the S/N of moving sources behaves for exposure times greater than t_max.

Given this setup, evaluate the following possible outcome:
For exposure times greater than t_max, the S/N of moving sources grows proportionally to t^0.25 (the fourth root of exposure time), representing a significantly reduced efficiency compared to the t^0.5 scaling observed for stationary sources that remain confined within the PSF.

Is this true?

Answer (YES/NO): NO